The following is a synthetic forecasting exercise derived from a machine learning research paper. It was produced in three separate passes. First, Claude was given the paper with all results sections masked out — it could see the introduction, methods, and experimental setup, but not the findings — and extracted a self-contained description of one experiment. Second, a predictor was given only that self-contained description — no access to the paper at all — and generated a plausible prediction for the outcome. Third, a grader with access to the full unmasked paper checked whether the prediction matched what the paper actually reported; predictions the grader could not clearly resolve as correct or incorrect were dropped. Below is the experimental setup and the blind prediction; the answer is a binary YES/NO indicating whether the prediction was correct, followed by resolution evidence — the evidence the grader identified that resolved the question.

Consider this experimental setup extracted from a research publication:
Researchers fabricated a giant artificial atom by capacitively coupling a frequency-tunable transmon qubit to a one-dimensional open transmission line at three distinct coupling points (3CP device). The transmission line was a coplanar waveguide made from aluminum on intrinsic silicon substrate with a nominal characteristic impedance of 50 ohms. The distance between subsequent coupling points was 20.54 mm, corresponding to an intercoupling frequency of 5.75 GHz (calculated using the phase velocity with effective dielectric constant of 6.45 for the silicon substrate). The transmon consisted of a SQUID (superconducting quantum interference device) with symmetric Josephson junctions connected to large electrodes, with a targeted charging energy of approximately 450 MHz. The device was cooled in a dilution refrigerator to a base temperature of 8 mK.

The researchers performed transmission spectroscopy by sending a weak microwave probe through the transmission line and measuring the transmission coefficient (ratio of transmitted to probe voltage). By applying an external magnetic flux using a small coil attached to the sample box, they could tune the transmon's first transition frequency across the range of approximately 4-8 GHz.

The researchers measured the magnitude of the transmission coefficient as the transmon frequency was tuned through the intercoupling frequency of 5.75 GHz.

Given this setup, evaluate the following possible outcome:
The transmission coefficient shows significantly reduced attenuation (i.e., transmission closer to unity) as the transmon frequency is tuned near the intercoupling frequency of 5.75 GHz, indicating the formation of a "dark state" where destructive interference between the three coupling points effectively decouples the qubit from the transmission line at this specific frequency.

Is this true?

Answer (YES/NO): NO